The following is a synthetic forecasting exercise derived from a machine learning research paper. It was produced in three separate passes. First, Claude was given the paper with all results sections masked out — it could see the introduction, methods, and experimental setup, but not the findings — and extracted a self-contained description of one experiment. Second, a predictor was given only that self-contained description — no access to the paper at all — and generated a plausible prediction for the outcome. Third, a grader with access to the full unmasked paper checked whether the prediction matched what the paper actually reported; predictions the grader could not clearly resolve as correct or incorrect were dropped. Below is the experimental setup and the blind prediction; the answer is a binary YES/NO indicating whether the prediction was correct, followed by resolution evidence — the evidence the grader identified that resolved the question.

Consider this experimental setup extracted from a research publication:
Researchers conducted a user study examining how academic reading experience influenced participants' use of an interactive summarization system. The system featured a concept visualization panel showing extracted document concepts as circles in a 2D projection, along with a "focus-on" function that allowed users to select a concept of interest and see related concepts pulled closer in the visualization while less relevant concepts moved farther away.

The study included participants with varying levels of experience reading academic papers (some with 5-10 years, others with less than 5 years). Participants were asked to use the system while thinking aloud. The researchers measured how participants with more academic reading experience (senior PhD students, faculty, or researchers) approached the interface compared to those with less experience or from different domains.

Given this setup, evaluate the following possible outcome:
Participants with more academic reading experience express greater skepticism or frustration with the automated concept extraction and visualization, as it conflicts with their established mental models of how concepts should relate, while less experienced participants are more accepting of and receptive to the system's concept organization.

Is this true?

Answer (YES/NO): NO